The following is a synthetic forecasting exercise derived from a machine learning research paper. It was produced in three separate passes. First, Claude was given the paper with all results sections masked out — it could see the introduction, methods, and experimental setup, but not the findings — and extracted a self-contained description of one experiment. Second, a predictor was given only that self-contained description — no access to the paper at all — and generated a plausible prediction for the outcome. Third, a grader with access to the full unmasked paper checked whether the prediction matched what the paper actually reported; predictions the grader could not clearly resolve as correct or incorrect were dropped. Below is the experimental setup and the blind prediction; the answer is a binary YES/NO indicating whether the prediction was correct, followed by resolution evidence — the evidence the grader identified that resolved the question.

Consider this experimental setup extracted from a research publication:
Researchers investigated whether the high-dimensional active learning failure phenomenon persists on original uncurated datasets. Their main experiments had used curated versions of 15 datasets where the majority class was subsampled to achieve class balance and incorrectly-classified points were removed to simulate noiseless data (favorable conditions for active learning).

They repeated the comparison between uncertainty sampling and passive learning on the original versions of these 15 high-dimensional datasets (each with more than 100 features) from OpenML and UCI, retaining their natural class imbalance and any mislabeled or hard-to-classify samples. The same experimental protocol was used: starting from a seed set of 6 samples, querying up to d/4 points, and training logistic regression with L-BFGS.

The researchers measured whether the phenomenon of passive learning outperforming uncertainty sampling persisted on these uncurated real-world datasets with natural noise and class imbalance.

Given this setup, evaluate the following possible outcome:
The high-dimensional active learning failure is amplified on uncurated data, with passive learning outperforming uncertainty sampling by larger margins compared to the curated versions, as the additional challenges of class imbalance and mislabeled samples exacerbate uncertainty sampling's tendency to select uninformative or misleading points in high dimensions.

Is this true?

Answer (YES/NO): NO